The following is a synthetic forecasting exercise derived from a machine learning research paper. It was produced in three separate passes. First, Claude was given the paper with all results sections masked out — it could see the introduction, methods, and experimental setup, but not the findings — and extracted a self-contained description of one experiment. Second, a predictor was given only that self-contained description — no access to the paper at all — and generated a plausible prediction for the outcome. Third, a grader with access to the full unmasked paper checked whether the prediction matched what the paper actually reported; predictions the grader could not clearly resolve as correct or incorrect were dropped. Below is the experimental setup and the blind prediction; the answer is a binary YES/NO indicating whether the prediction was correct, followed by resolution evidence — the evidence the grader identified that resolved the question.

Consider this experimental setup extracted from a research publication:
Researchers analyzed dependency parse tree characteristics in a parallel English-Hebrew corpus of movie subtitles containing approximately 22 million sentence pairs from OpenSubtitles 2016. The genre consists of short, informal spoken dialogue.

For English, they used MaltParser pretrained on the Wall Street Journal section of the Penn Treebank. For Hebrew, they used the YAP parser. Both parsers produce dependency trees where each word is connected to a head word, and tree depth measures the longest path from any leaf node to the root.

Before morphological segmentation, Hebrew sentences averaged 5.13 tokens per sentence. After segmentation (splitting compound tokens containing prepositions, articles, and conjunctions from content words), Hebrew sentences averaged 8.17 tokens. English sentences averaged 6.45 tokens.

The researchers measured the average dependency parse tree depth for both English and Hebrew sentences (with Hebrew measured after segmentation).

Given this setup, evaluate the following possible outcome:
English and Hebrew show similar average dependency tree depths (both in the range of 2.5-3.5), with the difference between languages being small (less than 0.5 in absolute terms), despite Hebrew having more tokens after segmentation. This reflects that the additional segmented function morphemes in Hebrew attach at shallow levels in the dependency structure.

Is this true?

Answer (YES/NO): NO